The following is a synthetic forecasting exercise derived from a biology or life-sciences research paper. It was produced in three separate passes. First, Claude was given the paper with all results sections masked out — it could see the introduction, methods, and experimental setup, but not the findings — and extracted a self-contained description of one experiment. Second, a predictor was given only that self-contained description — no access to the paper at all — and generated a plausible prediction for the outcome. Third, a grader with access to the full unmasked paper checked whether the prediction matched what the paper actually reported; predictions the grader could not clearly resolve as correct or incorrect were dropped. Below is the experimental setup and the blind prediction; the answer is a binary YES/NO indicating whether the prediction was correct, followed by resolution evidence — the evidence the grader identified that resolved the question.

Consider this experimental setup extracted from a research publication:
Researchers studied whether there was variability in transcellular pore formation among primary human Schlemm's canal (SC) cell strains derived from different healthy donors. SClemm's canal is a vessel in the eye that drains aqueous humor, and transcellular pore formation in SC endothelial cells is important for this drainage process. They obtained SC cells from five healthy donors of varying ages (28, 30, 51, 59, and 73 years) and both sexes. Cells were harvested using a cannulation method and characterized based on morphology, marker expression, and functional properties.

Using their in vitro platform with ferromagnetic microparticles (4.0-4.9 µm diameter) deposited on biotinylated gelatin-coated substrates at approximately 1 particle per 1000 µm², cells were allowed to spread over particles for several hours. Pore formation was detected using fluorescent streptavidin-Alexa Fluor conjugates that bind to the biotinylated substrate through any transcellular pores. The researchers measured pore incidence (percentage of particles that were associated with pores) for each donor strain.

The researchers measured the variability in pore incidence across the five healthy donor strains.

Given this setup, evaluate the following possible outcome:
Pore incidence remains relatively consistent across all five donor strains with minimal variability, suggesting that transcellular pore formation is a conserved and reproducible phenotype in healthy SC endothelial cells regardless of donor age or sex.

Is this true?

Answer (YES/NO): NO